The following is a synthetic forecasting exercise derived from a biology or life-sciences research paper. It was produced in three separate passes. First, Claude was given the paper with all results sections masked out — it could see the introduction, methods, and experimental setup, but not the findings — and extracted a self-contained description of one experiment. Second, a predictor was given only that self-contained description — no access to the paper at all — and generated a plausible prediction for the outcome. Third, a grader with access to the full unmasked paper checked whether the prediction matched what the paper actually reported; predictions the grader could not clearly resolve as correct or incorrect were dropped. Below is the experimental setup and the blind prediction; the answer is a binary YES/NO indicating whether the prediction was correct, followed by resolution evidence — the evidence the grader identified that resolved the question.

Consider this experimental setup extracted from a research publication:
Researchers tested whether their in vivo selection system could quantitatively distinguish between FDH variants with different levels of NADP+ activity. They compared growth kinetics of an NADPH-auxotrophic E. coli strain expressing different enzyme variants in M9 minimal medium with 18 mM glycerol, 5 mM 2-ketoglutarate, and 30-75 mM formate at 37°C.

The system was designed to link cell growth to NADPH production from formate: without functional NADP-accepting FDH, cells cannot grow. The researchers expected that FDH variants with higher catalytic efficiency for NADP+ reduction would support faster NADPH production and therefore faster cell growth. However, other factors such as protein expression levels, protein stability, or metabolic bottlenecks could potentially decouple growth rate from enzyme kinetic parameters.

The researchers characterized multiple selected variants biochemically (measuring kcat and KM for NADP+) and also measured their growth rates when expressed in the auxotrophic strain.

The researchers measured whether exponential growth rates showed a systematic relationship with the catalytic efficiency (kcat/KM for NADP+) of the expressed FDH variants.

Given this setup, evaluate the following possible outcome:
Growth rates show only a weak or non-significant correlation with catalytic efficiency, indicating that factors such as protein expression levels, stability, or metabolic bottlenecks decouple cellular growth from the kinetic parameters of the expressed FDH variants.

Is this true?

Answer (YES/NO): NO